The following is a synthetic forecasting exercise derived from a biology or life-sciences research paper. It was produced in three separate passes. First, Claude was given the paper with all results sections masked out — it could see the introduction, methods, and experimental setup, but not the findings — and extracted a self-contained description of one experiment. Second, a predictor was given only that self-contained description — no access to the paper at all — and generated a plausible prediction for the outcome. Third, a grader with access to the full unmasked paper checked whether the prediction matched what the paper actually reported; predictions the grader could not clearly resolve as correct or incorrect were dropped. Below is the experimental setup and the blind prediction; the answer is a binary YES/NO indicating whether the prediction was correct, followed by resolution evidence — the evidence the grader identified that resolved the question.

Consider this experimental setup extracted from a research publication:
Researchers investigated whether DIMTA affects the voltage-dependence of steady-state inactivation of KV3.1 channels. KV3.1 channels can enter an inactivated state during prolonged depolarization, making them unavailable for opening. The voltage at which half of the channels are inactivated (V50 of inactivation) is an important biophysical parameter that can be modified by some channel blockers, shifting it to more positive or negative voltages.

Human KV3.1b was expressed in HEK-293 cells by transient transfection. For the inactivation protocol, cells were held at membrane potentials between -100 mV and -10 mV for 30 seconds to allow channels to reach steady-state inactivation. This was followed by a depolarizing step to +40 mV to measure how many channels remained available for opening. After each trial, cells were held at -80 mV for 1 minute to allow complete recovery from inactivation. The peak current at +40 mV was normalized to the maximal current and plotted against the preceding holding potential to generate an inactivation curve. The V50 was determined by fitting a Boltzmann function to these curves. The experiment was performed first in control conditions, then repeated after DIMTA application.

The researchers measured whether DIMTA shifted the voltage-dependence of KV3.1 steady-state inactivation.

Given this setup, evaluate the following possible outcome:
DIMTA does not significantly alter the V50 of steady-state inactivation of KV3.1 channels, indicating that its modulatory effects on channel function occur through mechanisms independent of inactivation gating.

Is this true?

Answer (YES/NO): NO